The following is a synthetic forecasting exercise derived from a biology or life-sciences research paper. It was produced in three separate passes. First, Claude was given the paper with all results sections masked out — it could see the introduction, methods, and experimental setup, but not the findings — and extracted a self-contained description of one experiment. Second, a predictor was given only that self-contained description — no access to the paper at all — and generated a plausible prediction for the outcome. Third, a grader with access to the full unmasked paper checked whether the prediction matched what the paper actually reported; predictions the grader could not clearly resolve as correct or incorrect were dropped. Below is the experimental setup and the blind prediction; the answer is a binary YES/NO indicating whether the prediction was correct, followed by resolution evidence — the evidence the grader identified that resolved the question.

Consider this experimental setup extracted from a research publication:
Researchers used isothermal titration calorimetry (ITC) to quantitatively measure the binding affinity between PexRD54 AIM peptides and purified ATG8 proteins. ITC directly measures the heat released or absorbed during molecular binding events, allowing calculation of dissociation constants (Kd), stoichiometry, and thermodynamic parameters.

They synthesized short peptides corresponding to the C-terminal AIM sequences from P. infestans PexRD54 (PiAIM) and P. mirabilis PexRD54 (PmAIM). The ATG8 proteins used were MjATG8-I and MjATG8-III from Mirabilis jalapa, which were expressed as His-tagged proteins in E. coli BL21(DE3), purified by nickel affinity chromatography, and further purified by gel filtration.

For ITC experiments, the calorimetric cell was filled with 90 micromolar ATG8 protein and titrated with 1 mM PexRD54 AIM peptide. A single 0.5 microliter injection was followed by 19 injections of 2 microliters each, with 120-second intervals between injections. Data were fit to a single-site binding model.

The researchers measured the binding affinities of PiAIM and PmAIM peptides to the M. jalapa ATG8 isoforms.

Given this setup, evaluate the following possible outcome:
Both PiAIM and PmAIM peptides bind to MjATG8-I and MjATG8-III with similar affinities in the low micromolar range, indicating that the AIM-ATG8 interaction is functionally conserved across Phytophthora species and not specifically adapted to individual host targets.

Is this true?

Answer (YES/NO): NO